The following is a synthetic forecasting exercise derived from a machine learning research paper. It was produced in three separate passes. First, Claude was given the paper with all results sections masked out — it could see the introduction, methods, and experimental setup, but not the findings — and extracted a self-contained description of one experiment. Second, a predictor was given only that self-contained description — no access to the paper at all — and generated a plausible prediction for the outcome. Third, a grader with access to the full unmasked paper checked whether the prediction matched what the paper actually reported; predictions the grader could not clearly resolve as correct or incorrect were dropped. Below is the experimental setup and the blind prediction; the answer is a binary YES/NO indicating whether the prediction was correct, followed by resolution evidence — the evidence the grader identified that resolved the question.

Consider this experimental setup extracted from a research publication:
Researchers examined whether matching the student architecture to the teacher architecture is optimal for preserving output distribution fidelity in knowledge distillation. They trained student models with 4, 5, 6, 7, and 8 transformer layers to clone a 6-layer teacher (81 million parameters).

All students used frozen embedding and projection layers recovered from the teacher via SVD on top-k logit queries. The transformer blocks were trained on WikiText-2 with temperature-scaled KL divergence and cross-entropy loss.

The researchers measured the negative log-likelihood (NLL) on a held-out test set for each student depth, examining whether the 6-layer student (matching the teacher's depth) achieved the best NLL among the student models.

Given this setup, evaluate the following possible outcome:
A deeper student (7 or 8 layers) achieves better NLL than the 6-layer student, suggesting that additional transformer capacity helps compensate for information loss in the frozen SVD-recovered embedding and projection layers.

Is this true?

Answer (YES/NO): YES